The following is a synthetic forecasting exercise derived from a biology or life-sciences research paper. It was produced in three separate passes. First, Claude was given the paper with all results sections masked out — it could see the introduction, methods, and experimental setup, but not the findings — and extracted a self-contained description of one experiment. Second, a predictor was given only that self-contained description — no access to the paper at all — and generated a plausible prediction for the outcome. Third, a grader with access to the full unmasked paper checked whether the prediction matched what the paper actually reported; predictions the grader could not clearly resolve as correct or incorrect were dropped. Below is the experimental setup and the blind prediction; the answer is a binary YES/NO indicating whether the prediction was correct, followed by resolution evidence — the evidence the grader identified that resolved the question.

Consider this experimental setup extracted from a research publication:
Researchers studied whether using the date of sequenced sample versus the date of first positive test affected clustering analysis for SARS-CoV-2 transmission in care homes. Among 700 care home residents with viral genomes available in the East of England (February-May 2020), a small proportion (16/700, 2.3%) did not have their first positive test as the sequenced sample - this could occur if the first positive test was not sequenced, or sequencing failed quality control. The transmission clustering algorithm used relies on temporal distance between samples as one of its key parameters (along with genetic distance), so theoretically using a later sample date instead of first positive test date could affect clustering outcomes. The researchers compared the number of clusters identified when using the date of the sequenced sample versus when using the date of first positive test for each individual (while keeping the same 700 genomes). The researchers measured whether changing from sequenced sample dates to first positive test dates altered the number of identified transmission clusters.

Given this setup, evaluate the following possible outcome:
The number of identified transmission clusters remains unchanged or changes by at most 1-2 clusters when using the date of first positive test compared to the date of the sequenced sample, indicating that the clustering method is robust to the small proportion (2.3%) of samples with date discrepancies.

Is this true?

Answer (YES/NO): YES